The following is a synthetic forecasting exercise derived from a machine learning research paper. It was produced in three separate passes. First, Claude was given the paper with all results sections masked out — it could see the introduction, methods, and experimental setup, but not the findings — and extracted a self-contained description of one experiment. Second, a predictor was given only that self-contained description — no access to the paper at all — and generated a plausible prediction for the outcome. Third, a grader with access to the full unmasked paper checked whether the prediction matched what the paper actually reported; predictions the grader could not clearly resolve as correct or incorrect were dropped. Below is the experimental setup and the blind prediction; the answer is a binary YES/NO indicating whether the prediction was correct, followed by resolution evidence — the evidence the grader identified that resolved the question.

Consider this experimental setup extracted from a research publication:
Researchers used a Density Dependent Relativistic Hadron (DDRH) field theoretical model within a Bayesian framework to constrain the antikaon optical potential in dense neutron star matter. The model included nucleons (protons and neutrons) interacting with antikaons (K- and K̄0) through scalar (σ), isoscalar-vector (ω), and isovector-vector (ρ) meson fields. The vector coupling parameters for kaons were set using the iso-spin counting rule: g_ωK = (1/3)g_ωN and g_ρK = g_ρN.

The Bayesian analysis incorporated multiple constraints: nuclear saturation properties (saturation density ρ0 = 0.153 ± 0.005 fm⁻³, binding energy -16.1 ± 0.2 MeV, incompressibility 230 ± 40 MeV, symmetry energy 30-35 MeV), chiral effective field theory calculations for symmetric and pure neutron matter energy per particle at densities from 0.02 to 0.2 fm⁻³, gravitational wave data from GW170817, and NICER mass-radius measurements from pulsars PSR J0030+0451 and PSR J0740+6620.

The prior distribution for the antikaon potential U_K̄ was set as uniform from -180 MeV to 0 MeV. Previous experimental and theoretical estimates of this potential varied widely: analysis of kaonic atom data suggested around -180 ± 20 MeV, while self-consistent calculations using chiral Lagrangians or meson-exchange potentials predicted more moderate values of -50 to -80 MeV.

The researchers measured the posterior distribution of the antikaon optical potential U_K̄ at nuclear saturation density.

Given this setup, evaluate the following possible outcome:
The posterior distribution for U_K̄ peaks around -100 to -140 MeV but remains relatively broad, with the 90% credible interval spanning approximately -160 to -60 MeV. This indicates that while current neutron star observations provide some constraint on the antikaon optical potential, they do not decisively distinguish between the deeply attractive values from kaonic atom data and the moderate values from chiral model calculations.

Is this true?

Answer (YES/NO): NO